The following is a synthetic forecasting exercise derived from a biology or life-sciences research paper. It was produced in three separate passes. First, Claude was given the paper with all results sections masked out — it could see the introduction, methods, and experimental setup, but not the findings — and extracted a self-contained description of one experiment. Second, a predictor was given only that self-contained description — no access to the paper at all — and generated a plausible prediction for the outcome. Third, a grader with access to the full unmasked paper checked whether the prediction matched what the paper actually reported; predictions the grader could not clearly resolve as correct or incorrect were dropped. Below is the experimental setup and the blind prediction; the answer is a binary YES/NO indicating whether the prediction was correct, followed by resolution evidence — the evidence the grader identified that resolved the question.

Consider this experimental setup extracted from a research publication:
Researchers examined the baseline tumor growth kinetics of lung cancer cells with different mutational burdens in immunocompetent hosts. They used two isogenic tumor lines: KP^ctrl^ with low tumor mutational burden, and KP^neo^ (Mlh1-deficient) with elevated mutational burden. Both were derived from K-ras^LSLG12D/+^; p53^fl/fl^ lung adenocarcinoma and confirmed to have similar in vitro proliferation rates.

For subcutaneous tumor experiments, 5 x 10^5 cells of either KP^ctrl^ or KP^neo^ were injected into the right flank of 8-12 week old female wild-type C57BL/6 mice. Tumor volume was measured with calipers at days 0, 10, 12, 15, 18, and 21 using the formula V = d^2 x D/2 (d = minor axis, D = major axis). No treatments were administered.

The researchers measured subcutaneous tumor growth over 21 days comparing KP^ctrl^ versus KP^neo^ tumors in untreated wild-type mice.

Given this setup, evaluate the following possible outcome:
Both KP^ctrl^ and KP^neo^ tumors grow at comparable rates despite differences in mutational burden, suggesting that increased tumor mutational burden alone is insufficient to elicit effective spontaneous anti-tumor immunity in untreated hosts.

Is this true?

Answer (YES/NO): NO